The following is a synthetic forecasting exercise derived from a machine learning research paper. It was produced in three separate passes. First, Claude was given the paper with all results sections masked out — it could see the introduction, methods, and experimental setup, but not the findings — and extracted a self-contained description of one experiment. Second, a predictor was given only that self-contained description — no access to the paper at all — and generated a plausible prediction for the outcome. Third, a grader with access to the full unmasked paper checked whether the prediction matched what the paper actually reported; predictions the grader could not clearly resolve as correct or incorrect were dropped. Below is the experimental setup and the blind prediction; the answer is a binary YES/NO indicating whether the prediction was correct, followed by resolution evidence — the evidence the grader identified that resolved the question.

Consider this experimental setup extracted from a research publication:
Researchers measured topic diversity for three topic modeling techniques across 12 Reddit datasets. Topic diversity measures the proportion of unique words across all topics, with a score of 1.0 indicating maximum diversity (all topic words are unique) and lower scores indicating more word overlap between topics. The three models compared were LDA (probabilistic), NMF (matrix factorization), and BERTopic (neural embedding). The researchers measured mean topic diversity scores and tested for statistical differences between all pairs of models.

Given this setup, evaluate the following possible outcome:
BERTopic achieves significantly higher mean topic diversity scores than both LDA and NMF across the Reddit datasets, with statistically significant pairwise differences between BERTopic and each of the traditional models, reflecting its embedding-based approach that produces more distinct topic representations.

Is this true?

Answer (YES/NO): YES